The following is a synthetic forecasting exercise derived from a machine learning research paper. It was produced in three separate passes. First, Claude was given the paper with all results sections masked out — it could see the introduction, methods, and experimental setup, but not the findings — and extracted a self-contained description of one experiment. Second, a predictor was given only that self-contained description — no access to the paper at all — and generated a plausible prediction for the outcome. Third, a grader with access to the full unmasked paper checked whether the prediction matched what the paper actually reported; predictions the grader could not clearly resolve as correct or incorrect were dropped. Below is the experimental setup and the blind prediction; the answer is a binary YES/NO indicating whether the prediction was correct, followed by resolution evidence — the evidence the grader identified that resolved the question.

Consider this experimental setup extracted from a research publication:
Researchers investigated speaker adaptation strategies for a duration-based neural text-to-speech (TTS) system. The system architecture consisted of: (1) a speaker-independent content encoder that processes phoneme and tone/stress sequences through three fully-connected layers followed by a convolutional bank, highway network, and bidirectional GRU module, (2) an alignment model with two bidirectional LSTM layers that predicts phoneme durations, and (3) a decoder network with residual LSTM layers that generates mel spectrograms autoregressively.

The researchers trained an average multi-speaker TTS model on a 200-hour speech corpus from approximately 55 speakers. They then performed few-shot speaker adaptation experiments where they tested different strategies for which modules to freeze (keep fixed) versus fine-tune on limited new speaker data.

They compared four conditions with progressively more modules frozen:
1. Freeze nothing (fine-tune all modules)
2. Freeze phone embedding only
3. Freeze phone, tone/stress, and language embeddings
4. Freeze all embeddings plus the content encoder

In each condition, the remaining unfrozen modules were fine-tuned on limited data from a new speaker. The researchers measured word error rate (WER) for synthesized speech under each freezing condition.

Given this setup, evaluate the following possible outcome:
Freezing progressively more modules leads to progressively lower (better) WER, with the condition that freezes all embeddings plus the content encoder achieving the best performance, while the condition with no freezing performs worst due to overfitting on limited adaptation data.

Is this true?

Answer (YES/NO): YES